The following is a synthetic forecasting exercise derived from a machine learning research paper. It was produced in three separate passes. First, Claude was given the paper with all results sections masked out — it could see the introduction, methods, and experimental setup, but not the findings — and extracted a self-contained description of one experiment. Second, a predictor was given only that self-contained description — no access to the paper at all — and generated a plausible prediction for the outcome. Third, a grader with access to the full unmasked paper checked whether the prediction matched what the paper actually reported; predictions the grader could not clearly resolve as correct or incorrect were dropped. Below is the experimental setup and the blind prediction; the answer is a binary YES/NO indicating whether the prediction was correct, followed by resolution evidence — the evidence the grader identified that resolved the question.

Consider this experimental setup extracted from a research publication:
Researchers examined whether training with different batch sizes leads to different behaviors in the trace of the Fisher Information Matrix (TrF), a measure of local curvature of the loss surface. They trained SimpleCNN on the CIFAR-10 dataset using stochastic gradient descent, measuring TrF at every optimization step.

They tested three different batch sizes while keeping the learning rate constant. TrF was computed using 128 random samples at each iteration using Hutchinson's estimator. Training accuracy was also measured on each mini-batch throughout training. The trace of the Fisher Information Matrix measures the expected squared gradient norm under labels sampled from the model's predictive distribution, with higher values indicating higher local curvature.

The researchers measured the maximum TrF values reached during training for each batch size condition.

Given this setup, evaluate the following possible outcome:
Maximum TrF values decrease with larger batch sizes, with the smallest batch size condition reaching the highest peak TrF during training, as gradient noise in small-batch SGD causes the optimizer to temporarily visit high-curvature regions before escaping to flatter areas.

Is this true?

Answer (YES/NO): NO